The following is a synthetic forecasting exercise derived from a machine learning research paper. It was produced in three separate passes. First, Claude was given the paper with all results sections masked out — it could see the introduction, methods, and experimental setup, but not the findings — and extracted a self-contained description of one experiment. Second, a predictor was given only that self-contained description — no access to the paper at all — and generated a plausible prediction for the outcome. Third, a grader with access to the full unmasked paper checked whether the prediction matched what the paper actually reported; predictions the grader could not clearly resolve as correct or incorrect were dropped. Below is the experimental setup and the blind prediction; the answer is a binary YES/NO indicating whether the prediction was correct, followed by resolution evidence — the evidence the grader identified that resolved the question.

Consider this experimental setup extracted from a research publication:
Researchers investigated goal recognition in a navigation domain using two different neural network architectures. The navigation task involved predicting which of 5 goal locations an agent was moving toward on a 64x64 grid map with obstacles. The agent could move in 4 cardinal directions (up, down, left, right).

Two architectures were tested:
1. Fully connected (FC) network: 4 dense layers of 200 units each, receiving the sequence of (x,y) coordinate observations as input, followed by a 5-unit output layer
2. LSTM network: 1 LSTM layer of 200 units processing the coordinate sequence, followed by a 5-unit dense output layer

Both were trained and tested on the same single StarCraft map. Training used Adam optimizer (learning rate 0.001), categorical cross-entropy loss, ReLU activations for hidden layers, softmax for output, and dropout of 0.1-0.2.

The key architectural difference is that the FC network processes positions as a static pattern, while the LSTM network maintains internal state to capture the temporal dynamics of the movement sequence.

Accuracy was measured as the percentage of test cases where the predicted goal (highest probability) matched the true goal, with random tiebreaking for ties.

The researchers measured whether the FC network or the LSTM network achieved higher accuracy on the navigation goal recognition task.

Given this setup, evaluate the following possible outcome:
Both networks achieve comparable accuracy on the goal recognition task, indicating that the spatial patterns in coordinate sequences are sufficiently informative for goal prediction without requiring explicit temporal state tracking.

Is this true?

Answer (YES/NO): YES